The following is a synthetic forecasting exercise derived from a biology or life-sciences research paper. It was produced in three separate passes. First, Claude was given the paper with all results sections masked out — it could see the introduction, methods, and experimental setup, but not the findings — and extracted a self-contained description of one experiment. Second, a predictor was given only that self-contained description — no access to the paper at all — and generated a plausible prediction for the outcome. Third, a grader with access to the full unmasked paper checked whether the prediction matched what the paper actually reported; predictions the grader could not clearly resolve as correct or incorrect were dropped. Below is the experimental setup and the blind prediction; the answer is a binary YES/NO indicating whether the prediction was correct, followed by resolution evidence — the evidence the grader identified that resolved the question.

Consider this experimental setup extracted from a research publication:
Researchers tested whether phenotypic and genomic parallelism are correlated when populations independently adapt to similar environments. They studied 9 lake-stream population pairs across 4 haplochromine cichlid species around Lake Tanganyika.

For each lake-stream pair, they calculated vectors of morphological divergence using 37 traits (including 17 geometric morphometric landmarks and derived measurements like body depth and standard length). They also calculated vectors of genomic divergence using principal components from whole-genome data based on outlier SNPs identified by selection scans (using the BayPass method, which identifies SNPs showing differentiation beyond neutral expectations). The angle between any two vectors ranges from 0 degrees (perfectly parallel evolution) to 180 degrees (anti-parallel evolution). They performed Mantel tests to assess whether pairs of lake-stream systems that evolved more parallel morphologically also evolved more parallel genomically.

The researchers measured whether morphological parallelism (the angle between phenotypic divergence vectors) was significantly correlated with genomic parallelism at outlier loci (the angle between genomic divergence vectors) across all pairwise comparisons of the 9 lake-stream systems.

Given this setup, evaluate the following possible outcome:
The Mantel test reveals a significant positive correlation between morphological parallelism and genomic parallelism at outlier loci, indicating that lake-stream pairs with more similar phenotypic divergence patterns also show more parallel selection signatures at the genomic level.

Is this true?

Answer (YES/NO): YES